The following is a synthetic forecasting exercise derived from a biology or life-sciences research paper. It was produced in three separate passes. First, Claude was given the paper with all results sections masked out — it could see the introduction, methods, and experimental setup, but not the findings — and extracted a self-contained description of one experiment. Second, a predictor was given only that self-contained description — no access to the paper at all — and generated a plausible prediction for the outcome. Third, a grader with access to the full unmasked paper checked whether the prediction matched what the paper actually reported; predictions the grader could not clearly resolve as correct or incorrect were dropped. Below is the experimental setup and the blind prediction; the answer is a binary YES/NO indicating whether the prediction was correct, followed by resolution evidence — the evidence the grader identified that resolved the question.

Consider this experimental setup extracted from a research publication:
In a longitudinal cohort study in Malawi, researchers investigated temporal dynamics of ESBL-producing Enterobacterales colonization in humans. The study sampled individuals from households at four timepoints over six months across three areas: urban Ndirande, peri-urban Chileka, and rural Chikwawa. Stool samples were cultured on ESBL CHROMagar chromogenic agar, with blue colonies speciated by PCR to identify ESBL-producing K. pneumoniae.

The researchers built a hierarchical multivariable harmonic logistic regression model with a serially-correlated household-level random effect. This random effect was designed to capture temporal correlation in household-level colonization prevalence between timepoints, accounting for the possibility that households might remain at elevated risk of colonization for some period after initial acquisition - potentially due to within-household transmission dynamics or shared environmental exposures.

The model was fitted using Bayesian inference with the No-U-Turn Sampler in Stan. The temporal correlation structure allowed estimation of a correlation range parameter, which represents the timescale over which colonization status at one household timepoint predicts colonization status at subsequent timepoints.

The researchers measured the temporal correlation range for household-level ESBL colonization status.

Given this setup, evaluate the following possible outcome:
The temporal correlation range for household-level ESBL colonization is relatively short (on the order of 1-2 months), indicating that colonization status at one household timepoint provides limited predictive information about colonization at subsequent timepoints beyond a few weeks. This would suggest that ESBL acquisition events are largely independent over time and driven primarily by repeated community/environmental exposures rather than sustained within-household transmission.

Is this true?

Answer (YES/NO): NO